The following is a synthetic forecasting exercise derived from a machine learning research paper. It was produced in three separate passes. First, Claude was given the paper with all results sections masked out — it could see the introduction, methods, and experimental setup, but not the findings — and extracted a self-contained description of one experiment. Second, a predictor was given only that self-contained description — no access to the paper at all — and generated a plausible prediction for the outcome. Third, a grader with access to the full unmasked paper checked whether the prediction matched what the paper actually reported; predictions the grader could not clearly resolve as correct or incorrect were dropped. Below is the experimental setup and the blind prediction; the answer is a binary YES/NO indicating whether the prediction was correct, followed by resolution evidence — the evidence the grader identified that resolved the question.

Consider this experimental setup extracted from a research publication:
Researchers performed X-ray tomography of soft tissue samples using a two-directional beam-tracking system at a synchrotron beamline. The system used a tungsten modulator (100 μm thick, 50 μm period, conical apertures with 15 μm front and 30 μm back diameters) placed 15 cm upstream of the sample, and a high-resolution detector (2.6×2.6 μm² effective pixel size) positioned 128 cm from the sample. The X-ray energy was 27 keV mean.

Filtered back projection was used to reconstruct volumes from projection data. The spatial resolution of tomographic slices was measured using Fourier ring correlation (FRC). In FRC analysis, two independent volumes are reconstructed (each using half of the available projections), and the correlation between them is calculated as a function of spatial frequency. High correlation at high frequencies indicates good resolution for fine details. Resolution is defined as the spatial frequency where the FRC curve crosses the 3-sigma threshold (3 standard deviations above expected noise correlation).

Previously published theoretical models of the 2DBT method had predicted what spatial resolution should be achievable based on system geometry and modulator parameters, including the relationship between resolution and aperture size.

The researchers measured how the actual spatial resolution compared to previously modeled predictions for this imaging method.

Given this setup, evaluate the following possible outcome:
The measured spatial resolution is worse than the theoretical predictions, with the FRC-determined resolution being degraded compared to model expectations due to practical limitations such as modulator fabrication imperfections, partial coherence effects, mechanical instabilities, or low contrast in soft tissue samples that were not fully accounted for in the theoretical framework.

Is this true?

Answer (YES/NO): NO